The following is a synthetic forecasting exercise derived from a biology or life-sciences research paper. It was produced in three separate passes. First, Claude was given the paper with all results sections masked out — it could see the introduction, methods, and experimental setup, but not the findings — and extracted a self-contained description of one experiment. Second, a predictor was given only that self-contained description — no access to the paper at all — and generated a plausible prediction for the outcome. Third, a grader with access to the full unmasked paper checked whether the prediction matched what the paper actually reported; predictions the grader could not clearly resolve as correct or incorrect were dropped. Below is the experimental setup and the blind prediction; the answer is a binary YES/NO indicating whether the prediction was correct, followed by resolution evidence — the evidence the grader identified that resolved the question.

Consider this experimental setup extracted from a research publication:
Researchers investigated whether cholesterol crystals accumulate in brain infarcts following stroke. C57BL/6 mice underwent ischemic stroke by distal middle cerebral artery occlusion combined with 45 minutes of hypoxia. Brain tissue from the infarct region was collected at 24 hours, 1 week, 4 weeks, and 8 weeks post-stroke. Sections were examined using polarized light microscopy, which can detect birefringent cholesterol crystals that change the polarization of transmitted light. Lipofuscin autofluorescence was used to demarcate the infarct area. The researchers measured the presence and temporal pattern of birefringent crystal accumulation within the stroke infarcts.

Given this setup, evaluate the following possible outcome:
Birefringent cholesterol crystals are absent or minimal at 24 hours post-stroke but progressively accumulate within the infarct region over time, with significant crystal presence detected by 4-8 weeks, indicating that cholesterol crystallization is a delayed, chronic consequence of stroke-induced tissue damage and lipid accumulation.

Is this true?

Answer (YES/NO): YES